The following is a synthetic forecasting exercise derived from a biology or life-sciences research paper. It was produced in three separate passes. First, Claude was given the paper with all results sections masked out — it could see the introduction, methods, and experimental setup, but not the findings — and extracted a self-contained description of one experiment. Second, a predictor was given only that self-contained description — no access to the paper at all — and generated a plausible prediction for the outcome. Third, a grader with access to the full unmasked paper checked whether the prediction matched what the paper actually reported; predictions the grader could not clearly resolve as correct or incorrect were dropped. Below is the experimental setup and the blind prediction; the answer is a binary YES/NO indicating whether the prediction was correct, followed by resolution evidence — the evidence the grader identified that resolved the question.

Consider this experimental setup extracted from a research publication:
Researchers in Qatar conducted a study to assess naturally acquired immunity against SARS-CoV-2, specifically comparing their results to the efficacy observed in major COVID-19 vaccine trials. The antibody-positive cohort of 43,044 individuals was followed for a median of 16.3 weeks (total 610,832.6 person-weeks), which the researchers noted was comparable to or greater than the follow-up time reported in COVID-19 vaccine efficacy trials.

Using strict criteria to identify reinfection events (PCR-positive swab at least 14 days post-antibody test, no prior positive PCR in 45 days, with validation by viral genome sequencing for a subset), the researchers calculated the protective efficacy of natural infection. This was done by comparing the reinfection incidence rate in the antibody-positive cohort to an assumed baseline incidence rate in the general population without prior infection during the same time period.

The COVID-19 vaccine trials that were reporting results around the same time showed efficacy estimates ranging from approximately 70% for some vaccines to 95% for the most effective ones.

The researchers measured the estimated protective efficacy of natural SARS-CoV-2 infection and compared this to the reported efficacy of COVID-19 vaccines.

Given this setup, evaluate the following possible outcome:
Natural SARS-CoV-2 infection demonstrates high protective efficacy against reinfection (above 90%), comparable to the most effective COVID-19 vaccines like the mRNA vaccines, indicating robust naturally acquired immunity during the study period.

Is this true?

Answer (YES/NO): YES